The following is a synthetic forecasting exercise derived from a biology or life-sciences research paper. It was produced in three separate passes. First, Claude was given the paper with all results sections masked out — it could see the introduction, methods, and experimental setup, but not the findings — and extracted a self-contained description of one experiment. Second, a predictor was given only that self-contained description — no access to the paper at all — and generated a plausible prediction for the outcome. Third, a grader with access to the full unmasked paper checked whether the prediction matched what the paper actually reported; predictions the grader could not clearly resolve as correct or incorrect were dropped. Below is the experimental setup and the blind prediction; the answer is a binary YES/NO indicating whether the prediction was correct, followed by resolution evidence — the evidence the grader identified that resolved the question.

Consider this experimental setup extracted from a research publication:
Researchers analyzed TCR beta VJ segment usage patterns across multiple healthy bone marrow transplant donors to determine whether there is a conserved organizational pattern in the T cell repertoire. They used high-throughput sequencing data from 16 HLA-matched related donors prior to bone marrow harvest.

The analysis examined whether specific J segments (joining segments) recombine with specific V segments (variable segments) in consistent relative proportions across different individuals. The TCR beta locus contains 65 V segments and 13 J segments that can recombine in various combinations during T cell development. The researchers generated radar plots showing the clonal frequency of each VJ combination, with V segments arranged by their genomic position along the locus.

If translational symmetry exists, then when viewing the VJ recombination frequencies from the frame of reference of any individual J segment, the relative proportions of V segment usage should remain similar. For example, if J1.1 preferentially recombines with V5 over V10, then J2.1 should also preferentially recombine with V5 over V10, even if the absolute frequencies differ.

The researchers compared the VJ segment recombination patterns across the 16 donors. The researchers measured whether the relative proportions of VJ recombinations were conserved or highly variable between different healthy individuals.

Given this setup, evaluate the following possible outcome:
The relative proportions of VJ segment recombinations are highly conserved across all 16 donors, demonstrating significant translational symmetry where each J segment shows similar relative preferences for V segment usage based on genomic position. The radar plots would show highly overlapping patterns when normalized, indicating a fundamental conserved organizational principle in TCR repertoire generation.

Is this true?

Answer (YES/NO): YES